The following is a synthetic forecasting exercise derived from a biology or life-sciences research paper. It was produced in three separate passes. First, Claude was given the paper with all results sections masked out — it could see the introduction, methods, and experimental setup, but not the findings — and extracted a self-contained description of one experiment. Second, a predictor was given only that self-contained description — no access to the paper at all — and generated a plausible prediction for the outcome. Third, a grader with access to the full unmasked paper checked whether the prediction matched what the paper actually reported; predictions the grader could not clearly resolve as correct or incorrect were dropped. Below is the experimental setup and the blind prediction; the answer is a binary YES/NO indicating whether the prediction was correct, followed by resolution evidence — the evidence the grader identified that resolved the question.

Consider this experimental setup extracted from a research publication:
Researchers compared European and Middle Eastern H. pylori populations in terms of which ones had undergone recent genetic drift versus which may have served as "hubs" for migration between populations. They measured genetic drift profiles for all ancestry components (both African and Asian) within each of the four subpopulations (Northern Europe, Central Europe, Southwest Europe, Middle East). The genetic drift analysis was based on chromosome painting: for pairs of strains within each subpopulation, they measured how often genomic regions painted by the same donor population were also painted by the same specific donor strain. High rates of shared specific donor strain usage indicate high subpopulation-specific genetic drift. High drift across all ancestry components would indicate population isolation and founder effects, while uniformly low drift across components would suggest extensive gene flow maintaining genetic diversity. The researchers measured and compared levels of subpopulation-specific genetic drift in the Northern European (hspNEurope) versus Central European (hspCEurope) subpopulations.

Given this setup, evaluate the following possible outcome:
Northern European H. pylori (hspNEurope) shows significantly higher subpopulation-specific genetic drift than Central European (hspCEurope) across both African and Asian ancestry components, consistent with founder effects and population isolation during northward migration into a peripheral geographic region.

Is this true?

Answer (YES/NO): YES